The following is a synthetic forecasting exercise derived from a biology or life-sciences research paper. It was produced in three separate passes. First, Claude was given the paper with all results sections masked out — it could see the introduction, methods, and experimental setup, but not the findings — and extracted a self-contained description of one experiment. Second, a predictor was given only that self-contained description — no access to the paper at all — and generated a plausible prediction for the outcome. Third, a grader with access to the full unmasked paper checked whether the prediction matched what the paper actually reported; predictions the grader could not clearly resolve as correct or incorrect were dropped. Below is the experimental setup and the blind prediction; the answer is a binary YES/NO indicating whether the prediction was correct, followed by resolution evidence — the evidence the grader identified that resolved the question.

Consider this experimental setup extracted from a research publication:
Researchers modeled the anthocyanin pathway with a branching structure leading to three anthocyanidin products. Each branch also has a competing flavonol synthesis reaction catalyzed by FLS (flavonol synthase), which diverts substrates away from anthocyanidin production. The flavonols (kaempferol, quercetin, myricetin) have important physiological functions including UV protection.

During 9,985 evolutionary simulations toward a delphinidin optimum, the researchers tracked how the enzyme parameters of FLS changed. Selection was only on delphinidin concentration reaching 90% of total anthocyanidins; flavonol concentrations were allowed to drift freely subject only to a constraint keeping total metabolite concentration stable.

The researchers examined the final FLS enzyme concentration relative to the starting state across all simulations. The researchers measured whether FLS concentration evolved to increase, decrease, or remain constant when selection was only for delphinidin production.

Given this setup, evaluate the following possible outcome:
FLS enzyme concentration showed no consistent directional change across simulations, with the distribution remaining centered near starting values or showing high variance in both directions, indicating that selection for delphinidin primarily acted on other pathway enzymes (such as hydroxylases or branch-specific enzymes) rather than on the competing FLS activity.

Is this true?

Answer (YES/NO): NO